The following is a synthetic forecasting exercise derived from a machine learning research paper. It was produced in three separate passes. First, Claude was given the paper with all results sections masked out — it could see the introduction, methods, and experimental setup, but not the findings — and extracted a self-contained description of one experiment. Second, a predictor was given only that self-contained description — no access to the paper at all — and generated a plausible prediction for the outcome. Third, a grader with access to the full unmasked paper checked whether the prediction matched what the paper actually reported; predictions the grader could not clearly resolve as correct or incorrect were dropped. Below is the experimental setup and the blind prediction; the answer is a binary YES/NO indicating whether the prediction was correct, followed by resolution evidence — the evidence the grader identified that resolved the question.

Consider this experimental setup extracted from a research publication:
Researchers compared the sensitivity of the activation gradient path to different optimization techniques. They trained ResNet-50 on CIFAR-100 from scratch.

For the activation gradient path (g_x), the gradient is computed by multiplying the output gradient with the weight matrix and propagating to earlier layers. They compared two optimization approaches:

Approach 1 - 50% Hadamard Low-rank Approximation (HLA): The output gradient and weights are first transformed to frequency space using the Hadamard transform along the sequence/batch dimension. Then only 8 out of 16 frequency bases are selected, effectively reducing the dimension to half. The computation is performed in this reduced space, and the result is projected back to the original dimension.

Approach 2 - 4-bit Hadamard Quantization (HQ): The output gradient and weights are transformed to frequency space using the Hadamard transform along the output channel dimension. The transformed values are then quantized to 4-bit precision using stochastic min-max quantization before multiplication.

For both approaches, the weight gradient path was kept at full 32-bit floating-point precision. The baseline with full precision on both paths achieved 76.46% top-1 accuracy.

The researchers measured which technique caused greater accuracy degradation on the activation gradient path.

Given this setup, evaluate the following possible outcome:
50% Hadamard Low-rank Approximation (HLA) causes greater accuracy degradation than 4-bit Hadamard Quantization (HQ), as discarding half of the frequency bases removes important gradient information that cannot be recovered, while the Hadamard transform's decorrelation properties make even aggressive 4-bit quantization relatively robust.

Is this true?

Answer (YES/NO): YES